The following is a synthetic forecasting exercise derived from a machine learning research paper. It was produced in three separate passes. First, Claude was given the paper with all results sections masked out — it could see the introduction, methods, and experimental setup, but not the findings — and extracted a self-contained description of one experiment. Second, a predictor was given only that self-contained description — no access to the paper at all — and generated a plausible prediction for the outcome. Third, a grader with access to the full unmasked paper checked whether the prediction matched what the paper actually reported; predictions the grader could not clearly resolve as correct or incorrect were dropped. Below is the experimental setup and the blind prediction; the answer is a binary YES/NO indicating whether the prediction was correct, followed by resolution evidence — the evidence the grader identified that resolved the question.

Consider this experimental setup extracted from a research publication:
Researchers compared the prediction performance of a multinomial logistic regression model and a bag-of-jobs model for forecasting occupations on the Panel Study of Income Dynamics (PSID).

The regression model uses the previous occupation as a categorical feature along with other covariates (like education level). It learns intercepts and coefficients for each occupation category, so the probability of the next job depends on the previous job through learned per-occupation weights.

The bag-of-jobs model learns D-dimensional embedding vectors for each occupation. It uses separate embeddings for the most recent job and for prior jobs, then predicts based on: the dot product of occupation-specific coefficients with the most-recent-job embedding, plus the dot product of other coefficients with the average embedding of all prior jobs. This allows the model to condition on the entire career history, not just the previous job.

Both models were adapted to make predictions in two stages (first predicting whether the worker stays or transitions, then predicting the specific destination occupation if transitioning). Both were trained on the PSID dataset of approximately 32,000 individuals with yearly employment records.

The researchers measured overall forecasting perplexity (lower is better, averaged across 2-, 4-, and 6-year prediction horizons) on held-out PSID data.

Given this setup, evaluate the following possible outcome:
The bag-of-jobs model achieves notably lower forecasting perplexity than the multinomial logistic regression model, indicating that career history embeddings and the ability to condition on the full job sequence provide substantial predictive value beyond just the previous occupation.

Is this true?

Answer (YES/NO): NO